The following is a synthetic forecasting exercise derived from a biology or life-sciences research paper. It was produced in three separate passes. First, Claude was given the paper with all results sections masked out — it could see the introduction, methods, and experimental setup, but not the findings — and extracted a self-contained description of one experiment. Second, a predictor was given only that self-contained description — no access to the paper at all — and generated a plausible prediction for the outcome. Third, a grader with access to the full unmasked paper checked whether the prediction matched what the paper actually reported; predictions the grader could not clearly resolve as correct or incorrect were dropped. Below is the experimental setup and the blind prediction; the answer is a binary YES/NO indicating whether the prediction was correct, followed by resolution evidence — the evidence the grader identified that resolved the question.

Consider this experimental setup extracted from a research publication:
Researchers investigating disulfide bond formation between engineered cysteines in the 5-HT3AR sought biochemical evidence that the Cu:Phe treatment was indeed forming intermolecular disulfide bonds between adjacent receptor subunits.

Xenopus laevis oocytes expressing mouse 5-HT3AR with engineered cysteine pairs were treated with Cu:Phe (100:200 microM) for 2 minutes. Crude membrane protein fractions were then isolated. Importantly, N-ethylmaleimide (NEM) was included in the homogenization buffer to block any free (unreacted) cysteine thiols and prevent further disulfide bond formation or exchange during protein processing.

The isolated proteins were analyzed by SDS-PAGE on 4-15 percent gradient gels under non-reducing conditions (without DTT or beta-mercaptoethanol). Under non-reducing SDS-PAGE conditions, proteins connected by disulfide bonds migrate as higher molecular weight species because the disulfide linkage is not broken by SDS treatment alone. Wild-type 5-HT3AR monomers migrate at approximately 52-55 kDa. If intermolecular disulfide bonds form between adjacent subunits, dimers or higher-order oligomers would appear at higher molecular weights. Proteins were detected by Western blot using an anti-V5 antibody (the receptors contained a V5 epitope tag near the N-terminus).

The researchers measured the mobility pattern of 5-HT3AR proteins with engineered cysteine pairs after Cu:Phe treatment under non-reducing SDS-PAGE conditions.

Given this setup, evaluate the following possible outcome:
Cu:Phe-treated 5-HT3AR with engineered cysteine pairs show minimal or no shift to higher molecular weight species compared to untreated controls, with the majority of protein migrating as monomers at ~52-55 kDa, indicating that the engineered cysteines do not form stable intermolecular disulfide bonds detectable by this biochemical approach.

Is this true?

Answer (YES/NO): NO